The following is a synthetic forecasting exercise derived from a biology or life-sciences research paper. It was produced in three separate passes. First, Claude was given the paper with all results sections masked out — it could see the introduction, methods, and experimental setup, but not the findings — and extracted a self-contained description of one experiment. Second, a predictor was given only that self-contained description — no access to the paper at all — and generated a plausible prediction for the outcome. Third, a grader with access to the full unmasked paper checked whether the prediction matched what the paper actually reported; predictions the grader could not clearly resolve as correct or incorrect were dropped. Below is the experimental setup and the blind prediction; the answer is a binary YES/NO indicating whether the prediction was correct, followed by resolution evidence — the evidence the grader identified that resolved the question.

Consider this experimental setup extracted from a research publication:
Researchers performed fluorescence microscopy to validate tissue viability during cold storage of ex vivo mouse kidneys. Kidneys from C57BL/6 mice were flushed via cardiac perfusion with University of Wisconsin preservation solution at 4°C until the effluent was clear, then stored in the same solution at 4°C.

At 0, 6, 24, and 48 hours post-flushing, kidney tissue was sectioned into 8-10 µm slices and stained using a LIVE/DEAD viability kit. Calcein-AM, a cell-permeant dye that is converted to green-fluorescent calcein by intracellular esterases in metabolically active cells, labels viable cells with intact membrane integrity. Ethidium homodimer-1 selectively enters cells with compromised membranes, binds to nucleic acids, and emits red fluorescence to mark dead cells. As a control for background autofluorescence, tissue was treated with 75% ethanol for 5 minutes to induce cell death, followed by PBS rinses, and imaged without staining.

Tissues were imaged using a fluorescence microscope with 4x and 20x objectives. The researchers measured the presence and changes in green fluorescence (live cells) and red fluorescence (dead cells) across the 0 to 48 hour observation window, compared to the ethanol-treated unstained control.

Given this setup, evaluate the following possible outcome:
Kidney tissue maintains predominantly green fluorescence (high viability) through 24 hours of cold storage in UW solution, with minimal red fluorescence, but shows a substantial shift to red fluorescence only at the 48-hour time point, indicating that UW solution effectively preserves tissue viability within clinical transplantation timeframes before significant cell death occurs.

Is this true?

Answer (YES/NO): NO